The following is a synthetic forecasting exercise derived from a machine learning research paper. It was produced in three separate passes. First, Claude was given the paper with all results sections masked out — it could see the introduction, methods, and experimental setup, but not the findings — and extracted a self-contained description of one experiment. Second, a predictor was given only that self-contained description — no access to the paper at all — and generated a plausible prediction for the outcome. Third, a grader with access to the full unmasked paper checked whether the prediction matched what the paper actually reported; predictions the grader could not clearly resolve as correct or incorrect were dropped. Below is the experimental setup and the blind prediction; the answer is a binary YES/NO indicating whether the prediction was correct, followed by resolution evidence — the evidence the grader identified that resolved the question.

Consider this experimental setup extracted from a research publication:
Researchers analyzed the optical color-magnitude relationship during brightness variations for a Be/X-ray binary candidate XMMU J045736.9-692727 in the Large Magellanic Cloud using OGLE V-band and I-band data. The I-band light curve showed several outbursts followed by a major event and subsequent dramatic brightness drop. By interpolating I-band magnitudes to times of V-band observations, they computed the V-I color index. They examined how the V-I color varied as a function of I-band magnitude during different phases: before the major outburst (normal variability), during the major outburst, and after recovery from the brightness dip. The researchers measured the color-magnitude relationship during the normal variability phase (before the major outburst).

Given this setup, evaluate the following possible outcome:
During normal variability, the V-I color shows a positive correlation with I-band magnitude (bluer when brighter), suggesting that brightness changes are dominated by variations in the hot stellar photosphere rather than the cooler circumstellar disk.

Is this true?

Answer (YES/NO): NO